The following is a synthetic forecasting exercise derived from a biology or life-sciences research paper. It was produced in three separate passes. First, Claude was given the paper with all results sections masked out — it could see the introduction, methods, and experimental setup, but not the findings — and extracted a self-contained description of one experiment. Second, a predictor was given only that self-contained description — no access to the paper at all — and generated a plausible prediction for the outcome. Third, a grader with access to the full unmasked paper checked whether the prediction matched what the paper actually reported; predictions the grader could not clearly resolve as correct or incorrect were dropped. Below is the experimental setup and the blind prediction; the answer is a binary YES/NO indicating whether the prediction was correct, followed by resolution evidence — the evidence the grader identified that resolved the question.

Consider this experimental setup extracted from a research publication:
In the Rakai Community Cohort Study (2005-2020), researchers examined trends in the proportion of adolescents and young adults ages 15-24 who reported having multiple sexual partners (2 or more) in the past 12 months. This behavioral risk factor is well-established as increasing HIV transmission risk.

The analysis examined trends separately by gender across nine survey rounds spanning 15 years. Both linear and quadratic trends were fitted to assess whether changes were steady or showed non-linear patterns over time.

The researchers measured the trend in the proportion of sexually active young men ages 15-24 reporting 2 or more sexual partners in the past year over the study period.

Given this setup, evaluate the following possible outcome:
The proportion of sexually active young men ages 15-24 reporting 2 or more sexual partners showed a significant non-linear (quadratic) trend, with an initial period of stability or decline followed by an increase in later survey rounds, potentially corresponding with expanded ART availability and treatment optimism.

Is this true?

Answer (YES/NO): YES